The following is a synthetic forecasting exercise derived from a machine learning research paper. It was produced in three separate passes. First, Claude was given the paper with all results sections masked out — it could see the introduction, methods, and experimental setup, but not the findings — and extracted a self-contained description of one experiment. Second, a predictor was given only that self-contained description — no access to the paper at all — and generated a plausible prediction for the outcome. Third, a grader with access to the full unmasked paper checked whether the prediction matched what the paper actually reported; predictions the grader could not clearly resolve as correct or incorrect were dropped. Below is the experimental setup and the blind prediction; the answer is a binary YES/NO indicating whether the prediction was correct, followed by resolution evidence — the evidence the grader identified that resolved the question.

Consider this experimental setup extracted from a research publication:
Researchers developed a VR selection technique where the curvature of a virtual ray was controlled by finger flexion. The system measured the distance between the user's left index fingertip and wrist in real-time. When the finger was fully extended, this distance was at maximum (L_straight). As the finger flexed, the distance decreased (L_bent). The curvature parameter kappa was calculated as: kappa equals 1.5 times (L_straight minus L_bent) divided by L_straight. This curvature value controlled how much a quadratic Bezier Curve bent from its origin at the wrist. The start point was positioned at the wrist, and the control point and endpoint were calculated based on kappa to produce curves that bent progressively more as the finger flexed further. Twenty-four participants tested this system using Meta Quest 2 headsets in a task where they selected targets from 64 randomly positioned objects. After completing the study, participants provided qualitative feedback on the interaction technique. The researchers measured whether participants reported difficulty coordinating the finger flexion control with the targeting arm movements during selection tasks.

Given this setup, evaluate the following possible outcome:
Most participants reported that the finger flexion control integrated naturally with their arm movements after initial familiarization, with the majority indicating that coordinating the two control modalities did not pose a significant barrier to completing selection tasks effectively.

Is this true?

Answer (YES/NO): NO